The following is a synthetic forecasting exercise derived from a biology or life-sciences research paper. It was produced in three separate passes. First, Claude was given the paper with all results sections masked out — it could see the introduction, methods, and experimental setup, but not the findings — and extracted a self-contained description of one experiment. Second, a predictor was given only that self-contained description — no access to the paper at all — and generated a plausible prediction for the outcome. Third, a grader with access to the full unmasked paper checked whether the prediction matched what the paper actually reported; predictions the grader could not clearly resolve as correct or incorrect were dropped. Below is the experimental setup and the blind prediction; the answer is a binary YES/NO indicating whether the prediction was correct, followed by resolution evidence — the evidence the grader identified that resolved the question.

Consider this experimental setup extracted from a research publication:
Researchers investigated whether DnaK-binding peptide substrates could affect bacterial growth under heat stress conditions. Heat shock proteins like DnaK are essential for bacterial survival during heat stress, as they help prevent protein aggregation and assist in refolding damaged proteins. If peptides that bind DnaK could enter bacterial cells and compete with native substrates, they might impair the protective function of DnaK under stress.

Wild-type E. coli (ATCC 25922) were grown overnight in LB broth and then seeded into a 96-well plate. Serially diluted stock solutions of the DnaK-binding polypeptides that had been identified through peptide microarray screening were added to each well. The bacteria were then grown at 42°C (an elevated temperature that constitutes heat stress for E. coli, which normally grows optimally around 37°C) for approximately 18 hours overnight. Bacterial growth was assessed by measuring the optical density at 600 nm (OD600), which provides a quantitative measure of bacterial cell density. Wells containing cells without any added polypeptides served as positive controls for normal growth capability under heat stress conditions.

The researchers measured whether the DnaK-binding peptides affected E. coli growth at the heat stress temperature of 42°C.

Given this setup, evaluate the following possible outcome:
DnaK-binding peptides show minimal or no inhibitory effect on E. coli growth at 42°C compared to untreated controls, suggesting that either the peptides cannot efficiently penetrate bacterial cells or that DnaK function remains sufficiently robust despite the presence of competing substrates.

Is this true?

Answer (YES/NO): NO